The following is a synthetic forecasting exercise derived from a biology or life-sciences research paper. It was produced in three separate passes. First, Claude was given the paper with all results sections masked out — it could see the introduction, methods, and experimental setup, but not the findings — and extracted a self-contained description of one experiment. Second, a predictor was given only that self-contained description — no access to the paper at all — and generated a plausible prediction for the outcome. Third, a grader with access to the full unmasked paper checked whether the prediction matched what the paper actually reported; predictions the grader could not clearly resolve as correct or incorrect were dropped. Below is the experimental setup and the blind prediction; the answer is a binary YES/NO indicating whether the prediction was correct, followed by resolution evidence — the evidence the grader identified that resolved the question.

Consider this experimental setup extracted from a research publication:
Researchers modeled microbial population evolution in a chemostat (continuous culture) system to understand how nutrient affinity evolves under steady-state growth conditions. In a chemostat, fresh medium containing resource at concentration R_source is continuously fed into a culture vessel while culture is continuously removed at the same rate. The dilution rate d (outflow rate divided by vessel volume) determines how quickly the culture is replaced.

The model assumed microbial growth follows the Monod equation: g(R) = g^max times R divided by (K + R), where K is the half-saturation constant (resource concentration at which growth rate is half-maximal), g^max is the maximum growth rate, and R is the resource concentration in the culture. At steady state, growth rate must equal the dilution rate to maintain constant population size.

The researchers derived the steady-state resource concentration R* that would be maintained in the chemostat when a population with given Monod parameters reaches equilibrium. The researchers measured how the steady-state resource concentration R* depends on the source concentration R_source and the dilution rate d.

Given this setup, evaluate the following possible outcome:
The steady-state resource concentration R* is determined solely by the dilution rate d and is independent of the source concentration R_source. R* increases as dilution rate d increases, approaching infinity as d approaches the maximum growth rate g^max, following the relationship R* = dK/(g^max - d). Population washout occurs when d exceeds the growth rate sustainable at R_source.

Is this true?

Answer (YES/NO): YES